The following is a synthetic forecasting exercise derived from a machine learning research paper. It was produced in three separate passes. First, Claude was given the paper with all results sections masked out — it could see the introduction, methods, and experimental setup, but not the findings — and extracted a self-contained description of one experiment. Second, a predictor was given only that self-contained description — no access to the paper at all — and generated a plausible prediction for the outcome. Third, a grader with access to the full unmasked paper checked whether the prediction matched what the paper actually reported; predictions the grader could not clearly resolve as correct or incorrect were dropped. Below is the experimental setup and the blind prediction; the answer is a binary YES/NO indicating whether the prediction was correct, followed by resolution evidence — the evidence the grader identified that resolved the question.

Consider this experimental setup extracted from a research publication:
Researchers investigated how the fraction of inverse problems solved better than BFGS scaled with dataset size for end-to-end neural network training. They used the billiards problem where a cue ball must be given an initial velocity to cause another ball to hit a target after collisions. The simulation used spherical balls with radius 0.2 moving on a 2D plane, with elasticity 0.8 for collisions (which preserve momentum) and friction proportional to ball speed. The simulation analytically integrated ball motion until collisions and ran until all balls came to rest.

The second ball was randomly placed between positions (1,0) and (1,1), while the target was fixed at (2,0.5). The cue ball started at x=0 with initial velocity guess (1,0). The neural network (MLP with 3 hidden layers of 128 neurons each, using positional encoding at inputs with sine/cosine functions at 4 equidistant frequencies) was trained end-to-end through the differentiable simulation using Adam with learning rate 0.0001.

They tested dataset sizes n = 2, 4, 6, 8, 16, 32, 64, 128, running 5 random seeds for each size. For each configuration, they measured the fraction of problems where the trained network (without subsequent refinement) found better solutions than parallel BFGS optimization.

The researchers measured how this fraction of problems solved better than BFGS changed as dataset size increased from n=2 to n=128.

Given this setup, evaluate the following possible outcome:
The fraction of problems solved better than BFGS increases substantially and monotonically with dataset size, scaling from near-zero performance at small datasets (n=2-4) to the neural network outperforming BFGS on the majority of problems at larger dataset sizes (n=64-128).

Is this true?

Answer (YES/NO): NO